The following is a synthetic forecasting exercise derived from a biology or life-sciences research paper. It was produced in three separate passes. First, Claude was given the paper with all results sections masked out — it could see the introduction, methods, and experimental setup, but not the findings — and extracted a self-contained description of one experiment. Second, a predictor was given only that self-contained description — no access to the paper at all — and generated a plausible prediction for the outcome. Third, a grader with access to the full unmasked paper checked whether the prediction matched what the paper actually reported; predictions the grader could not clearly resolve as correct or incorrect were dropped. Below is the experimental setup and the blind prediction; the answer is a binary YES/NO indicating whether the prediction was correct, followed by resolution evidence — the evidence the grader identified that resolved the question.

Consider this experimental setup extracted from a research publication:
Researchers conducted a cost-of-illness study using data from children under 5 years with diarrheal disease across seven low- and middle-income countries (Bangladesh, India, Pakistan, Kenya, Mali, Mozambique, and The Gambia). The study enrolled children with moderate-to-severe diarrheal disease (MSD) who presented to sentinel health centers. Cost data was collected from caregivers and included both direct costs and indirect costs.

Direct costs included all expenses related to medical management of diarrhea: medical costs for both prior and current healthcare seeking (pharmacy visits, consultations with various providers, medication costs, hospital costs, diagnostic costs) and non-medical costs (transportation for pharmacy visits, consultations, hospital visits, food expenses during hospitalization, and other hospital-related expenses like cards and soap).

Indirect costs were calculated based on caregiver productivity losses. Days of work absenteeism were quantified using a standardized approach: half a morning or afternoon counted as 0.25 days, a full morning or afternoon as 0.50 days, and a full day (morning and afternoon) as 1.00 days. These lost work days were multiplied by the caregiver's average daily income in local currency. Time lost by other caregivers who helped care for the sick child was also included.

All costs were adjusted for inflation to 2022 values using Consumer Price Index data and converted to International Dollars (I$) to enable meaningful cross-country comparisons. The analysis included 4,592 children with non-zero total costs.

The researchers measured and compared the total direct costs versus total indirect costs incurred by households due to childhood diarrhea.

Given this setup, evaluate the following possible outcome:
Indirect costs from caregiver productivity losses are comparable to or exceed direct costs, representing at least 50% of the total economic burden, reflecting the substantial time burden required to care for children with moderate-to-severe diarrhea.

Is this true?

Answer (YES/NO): YES